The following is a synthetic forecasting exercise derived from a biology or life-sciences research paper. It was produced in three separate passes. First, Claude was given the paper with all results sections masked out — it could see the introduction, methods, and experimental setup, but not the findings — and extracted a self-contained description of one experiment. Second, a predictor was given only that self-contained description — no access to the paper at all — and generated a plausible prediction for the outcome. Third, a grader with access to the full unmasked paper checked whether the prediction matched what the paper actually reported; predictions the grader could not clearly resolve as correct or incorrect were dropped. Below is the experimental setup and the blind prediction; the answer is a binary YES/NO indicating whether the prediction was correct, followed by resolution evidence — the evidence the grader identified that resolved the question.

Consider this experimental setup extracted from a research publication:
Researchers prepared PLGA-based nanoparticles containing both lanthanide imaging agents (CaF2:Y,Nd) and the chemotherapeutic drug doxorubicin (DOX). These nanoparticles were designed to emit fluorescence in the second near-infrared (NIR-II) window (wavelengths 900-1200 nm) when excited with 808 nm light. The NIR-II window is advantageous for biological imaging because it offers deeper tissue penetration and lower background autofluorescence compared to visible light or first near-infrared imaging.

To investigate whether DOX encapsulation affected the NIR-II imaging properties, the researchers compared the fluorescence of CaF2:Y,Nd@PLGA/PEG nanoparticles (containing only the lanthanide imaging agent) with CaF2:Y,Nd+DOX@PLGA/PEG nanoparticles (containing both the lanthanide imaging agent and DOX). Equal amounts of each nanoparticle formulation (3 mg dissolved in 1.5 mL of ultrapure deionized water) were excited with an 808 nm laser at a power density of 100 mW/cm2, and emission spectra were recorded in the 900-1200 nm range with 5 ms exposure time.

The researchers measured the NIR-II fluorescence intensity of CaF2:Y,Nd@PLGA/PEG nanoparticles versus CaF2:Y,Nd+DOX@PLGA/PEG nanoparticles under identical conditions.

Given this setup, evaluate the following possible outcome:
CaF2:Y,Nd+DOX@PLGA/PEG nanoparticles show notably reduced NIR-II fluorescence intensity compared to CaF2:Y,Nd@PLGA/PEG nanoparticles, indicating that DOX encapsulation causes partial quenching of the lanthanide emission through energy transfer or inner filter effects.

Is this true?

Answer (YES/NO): NO